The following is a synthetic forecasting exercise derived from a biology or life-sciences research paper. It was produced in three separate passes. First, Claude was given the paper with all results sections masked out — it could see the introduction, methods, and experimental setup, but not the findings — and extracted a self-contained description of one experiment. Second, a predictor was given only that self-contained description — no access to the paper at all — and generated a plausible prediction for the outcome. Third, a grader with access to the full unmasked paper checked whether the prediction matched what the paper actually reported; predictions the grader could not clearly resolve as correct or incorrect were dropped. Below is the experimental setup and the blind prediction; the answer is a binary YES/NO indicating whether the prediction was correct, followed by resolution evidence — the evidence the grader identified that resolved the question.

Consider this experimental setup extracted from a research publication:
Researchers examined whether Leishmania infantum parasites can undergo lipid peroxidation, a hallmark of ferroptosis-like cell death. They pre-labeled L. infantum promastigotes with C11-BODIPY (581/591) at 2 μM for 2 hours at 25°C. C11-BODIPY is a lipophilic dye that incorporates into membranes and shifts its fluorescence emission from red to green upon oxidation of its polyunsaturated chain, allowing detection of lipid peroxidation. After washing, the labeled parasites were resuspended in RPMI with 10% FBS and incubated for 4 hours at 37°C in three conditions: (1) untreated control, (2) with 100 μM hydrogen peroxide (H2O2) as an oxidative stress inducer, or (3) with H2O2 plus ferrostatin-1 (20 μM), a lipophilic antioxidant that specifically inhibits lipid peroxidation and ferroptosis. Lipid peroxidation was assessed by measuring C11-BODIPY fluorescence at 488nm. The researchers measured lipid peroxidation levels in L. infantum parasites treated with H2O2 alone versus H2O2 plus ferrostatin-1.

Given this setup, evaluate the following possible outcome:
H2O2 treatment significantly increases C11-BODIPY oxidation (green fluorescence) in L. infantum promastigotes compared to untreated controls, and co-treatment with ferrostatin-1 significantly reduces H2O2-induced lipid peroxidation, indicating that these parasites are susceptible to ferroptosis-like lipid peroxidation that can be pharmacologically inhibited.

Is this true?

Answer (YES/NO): YES